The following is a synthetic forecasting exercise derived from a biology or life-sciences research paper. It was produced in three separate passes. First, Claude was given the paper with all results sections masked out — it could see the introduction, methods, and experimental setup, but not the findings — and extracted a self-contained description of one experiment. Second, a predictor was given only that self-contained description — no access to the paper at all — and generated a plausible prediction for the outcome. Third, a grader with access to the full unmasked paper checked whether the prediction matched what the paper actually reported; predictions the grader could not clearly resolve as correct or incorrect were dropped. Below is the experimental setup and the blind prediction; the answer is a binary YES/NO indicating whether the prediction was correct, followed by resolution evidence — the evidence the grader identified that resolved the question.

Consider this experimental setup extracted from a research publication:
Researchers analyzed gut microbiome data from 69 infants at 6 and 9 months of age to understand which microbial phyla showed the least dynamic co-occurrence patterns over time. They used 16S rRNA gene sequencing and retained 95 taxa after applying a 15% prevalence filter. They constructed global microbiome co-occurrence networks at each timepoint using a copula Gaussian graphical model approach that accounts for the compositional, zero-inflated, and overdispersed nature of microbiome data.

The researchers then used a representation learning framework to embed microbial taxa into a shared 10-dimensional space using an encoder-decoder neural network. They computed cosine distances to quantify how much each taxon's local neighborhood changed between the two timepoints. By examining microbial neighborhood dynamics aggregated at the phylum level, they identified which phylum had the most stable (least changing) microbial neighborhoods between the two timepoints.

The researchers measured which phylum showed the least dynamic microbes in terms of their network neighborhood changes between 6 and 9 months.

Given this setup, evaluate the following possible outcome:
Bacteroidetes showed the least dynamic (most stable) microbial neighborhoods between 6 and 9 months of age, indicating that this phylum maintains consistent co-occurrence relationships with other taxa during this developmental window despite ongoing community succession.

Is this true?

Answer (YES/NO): NO